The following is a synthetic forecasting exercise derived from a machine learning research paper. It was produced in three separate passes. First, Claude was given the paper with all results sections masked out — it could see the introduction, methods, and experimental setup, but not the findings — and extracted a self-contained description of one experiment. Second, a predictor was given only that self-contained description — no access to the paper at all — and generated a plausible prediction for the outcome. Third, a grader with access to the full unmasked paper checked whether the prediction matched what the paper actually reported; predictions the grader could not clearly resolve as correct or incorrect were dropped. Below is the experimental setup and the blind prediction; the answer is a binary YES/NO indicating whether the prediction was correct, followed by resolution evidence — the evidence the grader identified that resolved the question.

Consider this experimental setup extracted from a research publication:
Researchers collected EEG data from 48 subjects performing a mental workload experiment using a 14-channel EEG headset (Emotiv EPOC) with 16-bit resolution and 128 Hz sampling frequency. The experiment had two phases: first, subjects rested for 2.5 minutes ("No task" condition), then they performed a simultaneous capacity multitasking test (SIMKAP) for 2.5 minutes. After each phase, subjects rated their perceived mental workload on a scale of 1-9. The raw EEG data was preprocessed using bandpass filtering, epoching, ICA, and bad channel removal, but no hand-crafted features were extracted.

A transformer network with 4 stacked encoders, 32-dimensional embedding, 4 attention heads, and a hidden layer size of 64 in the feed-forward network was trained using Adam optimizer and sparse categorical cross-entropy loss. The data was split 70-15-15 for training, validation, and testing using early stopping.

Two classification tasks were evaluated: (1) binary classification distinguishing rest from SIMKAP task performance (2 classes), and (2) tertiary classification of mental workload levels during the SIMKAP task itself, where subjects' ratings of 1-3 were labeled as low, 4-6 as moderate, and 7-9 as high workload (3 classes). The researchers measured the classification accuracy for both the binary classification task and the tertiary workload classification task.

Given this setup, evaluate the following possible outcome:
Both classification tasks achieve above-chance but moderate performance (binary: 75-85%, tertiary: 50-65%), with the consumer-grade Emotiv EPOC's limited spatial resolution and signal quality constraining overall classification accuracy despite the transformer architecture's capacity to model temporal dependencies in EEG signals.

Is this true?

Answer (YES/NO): NO